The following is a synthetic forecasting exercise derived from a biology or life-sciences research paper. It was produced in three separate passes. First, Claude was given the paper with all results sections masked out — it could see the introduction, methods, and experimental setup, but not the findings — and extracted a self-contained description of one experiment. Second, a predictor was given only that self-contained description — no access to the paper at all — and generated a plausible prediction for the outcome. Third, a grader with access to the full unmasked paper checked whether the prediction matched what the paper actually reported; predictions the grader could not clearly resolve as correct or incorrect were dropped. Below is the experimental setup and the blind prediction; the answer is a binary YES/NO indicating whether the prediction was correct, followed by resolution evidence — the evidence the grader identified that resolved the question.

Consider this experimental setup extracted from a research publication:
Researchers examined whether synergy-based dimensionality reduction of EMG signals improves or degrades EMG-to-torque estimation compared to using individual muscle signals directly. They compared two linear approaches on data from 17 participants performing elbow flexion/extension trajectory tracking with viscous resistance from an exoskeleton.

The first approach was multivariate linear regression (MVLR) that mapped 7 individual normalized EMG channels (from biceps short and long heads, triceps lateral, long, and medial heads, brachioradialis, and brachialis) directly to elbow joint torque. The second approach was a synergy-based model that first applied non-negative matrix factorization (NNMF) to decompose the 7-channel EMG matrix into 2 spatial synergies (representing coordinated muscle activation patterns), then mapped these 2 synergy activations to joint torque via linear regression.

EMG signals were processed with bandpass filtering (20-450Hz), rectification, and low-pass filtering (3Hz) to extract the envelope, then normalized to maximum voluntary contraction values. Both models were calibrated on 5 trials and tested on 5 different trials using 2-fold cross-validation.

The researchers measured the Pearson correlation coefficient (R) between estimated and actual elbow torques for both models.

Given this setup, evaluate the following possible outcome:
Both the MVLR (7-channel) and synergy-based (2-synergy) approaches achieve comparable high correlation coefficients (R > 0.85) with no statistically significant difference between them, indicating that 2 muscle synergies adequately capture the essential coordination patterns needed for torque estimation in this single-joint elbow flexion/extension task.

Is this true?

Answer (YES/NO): NO